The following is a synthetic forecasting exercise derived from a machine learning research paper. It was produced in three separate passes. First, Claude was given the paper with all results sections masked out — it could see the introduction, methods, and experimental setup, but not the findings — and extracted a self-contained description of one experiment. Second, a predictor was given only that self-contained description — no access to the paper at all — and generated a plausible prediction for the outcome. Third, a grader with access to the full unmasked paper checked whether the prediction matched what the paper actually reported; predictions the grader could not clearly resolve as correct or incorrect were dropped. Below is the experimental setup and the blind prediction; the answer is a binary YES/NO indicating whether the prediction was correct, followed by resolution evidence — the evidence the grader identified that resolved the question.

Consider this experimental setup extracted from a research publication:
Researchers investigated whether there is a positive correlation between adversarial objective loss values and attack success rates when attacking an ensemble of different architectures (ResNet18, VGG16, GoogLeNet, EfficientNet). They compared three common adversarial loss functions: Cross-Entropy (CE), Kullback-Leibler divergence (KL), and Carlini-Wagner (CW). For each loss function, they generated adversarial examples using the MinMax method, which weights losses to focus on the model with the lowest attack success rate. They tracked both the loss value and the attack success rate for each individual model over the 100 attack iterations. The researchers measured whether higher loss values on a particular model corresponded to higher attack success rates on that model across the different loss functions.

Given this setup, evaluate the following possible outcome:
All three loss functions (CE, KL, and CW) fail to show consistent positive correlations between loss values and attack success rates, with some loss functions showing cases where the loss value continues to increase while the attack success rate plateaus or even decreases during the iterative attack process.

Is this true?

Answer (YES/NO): NO